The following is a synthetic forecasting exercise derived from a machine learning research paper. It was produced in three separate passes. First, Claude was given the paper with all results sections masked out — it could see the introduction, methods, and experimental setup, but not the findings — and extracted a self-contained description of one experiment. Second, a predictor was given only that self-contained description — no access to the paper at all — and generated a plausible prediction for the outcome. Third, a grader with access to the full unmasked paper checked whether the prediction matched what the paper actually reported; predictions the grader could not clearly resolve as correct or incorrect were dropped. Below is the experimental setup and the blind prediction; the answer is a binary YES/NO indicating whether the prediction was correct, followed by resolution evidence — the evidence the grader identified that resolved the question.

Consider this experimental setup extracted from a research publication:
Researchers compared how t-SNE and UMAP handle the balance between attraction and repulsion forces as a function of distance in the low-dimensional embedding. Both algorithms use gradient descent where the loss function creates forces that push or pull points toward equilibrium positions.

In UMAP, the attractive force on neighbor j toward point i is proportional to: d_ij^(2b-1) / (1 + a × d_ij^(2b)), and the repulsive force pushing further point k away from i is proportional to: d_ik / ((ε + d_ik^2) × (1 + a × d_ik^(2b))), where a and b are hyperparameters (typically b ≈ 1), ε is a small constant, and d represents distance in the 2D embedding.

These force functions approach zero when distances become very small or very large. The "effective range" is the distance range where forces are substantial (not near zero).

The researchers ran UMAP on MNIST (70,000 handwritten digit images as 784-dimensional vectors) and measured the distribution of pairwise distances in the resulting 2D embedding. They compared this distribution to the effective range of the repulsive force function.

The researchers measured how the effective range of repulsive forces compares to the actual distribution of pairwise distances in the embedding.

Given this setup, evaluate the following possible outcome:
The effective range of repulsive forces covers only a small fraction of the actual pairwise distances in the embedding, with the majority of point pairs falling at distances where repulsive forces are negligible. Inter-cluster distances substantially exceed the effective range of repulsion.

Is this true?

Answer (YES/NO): YES